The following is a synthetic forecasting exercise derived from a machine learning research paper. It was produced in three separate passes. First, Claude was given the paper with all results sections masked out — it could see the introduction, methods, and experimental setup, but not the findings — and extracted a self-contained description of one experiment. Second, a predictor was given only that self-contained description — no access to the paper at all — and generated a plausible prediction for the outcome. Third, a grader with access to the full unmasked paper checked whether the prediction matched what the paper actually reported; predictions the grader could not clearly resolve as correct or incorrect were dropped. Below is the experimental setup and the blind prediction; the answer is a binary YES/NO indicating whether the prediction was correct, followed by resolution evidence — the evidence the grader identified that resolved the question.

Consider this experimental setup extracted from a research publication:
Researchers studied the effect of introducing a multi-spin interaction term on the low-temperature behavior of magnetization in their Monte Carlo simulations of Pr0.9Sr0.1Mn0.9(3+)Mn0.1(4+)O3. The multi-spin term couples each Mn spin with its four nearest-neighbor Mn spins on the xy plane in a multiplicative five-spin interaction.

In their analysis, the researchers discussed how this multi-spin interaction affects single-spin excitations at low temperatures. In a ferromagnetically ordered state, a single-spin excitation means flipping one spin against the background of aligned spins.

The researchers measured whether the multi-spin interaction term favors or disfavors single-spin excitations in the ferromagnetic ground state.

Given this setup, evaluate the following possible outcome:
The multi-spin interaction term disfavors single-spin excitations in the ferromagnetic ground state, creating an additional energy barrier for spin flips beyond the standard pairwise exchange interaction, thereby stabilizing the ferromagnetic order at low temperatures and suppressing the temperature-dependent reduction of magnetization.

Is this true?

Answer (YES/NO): YES